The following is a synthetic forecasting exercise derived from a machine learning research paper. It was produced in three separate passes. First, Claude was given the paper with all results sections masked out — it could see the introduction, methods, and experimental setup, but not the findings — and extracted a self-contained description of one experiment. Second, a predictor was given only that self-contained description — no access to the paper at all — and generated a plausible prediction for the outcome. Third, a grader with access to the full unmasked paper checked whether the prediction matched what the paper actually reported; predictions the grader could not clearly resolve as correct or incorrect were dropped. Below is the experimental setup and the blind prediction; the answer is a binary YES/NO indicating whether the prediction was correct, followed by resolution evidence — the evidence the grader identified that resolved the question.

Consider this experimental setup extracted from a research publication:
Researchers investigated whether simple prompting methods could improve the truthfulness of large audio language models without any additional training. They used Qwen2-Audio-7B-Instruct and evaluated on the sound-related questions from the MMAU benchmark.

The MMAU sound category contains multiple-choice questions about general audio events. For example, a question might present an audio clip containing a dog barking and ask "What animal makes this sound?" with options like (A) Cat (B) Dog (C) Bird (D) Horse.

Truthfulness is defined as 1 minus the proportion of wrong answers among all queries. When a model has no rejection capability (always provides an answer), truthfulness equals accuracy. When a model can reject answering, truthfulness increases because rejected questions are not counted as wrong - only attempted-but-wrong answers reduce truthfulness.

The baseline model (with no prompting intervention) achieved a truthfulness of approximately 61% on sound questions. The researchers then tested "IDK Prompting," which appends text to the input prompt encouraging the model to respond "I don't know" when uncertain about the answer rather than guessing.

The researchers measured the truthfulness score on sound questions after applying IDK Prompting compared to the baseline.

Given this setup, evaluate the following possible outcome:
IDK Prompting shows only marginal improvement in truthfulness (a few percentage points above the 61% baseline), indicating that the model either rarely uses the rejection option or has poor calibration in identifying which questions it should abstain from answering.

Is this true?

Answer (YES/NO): NO